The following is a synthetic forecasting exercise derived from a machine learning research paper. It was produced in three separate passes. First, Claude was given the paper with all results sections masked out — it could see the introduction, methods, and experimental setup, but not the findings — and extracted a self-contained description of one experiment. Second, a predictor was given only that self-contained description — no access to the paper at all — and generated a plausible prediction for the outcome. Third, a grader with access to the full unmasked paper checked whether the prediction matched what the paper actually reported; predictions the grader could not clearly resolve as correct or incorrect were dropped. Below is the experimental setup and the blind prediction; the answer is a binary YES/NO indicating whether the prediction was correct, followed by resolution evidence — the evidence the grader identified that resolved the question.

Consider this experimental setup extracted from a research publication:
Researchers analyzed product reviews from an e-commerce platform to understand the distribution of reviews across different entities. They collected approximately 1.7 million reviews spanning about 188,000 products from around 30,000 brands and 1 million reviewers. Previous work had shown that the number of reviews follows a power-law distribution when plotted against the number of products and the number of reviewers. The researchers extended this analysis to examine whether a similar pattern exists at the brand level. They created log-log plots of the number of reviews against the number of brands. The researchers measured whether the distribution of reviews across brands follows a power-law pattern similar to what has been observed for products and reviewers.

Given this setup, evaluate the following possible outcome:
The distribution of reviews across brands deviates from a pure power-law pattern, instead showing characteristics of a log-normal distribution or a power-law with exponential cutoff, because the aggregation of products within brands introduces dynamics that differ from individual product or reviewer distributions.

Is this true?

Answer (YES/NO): NO